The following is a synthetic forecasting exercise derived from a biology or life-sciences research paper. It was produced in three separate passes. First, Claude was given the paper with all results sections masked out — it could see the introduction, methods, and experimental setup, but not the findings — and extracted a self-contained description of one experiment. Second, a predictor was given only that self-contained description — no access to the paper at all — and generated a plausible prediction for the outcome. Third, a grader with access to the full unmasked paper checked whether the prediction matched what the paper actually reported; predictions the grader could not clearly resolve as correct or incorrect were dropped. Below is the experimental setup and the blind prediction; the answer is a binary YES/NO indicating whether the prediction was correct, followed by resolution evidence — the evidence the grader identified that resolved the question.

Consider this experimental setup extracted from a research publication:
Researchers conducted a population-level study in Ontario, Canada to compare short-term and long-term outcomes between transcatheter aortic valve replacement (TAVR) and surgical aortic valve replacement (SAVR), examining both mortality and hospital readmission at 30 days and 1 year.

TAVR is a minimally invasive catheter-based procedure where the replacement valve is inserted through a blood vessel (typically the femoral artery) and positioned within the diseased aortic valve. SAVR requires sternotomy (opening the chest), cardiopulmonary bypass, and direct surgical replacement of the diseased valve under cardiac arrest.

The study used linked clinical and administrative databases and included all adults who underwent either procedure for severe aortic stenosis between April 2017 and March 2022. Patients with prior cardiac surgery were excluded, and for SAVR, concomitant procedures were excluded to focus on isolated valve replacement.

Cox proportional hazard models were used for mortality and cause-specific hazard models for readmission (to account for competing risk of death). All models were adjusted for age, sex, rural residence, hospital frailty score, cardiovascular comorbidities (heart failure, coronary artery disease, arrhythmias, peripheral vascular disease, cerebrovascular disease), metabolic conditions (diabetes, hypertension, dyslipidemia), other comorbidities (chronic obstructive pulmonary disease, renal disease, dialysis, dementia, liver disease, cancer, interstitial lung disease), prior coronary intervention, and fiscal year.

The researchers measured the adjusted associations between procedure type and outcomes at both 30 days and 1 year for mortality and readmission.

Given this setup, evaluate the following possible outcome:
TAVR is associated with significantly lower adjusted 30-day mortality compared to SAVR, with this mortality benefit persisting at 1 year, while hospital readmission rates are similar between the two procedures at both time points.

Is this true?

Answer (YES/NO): NO